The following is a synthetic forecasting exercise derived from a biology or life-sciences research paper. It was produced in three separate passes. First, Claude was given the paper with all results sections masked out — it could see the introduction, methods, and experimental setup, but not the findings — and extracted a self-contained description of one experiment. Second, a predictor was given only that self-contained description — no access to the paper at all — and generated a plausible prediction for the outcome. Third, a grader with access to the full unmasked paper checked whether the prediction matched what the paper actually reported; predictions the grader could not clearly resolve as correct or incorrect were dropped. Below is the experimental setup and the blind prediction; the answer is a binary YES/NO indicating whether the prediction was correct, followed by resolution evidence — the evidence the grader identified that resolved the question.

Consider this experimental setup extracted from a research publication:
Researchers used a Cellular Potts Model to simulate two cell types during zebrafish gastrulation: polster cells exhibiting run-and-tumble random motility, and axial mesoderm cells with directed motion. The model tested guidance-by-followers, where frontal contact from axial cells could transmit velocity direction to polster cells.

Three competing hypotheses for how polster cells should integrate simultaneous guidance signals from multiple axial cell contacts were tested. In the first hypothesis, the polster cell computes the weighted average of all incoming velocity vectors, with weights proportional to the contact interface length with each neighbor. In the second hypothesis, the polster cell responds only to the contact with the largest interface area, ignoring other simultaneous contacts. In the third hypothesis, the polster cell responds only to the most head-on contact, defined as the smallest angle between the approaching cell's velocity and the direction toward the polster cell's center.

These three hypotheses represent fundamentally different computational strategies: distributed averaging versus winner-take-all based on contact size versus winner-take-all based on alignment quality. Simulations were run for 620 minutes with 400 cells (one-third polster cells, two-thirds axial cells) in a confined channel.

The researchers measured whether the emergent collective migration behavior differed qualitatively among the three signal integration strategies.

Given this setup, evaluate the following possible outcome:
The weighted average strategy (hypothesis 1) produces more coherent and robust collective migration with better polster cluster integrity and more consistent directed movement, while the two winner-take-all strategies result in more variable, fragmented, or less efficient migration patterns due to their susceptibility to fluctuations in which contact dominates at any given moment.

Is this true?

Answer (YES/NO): NO